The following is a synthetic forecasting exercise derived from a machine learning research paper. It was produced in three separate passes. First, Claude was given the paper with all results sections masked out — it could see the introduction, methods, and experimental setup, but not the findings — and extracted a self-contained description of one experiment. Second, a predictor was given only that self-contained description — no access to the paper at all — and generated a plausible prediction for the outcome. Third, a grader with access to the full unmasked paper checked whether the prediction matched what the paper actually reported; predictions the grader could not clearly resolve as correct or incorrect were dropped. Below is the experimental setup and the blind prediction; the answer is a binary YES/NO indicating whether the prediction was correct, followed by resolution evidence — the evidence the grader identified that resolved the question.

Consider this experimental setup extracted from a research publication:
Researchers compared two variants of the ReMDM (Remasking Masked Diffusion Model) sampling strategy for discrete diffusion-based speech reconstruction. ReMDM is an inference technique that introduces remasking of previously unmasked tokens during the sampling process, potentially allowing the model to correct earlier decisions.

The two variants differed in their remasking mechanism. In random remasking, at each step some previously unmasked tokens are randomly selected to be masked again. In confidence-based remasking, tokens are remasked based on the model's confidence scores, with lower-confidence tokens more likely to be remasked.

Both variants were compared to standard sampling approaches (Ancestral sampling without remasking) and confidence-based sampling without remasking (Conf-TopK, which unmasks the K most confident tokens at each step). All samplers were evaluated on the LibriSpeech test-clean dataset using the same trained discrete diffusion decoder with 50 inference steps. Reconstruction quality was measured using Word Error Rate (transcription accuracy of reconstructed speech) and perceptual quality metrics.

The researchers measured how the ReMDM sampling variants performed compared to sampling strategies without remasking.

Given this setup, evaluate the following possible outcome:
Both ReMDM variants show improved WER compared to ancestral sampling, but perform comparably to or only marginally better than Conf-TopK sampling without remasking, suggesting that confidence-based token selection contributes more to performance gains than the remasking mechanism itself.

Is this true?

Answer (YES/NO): NO